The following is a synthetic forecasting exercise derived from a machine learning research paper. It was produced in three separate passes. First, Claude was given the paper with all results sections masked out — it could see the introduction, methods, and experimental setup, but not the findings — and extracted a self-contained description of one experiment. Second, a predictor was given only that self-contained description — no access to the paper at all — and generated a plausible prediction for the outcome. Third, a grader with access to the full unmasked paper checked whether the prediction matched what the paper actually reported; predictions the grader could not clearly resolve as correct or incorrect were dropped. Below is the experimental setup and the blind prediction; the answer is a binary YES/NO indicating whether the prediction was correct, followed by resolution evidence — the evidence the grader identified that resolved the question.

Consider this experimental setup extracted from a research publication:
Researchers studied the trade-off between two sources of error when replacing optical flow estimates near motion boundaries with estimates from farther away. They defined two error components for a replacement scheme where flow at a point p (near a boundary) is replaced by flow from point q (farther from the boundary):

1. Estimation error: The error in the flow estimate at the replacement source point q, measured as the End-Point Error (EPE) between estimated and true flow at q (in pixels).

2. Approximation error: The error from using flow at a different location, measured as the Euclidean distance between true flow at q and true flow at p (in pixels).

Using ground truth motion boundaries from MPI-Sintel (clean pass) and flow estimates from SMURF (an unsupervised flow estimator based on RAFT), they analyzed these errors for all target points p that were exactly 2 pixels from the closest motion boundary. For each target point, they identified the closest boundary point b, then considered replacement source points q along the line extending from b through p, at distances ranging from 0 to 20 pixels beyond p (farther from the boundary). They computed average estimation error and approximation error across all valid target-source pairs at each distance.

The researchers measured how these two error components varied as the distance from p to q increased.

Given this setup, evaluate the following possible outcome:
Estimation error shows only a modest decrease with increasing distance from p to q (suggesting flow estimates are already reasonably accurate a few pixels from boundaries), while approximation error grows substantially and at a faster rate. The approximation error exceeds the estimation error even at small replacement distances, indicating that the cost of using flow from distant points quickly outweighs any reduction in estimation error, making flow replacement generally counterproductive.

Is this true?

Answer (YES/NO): NO